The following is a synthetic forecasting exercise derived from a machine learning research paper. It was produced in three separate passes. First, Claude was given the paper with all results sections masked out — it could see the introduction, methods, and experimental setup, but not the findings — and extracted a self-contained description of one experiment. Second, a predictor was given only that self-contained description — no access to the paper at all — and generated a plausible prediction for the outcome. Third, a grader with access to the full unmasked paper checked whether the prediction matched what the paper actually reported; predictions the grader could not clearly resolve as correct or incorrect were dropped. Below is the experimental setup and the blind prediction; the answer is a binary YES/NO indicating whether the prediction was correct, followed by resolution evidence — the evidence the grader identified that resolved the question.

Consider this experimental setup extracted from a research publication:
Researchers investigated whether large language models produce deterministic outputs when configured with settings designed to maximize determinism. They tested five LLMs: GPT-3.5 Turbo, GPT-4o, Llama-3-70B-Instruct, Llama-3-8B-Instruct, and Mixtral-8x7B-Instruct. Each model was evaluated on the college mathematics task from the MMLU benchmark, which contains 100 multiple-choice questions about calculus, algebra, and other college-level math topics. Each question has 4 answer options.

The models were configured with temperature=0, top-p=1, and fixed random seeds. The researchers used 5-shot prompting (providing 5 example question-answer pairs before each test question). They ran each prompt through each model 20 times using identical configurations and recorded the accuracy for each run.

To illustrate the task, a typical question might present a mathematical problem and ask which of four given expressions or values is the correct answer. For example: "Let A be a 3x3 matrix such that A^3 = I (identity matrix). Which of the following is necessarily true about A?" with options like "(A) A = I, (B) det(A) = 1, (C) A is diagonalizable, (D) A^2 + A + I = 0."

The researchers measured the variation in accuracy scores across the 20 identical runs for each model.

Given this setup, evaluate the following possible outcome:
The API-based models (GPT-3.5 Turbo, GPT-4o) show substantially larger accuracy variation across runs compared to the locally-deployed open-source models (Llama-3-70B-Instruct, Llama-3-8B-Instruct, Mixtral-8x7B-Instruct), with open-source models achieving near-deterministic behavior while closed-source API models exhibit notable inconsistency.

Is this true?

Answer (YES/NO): NO